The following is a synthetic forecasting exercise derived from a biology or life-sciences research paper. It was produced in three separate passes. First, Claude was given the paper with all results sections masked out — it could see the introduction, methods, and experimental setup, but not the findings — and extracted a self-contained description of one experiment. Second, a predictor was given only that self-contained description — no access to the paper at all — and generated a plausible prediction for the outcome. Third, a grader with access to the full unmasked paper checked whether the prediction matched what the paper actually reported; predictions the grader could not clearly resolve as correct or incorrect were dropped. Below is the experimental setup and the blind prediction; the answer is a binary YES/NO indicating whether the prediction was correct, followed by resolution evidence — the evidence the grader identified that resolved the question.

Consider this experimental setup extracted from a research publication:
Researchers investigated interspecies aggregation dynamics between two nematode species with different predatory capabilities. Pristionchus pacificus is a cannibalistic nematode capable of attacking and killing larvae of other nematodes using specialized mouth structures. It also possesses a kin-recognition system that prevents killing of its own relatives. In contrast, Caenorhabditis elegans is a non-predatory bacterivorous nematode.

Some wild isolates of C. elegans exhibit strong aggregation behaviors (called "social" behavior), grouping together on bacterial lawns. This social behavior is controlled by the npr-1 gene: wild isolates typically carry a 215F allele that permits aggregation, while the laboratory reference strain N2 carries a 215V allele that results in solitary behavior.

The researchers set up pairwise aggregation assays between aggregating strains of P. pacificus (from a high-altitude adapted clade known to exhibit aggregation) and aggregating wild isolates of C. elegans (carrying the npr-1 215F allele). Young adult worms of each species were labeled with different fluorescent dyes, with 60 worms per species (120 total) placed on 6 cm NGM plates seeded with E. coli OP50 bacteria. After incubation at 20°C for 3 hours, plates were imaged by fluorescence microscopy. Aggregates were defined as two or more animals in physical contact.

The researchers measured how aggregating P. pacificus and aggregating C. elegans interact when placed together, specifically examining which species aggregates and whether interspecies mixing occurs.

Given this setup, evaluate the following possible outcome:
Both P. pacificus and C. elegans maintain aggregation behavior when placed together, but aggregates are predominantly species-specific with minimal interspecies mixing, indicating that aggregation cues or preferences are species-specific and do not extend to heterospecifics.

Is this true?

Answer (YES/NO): NO